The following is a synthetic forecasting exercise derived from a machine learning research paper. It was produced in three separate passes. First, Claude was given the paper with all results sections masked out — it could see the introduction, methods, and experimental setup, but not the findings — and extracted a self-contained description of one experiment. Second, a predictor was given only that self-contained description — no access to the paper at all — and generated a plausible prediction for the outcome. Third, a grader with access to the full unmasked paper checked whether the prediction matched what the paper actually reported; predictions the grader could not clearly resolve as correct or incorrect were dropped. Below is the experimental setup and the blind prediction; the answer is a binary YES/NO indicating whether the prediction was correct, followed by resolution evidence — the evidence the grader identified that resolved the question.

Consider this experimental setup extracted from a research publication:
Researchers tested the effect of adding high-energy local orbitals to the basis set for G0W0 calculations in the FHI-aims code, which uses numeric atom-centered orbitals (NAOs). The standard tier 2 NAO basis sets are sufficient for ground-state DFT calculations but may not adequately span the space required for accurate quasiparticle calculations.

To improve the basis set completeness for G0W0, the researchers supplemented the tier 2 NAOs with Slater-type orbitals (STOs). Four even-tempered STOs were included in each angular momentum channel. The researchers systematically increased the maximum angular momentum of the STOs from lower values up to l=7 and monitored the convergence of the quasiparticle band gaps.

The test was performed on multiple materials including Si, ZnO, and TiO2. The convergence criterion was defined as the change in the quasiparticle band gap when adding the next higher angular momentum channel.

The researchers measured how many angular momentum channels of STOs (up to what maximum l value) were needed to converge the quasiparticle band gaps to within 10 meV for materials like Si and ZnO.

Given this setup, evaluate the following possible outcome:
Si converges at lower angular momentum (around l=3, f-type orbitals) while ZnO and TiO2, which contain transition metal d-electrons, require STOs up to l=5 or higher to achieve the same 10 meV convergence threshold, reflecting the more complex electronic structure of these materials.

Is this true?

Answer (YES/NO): NO